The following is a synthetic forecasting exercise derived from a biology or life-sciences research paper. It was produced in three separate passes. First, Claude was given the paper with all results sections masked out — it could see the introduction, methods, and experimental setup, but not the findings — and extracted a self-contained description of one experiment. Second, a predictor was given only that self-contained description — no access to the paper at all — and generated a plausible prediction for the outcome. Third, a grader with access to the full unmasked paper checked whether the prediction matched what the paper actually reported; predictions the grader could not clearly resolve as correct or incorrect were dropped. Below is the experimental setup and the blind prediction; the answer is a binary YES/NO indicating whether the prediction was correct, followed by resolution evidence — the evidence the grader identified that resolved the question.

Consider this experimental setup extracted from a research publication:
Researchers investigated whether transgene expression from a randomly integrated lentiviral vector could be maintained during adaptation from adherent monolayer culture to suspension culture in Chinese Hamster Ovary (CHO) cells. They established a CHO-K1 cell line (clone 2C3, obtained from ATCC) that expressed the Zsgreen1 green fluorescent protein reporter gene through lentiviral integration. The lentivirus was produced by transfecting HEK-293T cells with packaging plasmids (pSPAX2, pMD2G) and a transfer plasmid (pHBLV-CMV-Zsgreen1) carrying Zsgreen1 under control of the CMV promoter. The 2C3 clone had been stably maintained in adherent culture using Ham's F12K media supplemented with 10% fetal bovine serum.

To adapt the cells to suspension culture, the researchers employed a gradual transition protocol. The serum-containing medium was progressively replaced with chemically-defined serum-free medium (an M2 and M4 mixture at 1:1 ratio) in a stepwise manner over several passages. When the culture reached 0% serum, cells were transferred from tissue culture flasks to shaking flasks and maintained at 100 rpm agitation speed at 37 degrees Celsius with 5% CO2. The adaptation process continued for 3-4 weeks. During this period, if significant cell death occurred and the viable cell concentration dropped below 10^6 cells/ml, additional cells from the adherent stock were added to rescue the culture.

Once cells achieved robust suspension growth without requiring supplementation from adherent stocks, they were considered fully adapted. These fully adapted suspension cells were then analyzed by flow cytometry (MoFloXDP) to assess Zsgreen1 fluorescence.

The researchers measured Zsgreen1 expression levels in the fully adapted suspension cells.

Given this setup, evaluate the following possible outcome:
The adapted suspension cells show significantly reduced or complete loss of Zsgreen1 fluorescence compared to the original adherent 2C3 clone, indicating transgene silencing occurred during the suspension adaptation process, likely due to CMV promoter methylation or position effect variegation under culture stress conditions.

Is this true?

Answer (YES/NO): NO